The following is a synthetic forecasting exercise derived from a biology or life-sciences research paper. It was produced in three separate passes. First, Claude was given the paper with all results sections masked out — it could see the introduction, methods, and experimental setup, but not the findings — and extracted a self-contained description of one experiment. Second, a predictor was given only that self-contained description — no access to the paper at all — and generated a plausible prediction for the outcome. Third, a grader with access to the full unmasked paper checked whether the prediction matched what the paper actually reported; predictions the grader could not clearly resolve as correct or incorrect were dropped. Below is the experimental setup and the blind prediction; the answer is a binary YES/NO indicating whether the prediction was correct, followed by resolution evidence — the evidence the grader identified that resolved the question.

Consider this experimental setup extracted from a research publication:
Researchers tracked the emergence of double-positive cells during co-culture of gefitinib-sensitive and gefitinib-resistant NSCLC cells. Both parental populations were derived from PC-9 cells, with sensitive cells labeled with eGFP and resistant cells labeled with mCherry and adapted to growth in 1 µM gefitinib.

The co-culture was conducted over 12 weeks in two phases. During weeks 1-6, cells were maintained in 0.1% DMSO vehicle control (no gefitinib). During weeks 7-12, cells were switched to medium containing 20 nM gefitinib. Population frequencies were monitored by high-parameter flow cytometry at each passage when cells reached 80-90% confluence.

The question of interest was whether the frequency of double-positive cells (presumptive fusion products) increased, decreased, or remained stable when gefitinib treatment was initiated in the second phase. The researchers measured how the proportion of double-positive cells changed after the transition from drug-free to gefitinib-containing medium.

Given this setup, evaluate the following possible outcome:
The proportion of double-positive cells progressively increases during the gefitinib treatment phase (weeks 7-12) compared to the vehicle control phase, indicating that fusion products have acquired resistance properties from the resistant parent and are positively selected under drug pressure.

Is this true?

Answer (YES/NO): YES